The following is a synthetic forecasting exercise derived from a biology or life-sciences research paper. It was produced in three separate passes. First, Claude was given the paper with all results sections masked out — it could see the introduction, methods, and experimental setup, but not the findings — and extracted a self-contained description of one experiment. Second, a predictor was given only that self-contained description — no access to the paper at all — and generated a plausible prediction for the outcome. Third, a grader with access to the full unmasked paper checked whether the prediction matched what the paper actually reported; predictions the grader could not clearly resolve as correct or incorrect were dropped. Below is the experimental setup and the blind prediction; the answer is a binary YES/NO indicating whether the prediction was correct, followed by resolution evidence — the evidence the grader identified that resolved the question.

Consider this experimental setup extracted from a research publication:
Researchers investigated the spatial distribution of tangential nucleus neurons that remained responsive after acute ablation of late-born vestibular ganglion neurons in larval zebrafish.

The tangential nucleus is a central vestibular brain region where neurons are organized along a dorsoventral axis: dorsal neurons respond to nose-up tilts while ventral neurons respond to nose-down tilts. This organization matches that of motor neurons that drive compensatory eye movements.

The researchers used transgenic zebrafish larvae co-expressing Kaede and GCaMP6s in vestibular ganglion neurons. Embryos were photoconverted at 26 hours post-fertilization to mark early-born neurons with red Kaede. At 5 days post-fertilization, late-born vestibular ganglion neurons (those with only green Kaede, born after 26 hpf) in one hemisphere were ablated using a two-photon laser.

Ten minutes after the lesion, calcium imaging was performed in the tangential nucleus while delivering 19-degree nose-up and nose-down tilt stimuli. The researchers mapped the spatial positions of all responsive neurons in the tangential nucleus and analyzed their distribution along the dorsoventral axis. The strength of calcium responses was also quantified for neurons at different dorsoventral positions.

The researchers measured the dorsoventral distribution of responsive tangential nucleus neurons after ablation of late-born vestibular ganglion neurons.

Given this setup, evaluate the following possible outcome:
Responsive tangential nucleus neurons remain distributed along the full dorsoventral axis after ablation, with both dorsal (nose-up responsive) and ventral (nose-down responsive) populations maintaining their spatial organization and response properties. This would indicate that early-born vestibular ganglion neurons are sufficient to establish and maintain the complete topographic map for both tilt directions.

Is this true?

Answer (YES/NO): NO